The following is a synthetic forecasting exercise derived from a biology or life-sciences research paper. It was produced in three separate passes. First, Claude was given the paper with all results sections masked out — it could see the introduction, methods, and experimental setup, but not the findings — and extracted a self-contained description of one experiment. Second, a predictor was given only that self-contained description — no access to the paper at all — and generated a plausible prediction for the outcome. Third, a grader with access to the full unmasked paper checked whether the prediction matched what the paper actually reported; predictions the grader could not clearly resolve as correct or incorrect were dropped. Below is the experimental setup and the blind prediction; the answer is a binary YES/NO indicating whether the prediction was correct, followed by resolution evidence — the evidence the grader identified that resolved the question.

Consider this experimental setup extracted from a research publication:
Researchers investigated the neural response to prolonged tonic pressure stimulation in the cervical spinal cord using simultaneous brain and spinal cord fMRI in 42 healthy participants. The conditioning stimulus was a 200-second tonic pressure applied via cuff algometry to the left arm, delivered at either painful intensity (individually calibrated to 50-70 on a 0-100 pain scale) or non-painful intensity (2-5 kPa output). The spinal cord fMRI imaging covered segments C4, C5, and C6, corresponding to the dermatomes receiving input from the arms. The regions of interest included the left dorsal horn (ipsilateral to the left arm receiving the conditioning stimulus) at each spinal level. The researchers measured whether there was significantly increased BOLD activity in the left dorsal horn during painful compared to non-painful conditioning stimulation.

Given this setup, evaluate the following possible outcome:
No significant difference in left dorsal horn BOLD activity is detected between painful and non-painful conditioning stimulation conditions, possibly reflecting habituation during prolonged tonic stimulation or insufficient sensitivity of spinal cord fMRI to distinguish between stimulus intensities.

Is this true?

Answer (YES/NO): YES